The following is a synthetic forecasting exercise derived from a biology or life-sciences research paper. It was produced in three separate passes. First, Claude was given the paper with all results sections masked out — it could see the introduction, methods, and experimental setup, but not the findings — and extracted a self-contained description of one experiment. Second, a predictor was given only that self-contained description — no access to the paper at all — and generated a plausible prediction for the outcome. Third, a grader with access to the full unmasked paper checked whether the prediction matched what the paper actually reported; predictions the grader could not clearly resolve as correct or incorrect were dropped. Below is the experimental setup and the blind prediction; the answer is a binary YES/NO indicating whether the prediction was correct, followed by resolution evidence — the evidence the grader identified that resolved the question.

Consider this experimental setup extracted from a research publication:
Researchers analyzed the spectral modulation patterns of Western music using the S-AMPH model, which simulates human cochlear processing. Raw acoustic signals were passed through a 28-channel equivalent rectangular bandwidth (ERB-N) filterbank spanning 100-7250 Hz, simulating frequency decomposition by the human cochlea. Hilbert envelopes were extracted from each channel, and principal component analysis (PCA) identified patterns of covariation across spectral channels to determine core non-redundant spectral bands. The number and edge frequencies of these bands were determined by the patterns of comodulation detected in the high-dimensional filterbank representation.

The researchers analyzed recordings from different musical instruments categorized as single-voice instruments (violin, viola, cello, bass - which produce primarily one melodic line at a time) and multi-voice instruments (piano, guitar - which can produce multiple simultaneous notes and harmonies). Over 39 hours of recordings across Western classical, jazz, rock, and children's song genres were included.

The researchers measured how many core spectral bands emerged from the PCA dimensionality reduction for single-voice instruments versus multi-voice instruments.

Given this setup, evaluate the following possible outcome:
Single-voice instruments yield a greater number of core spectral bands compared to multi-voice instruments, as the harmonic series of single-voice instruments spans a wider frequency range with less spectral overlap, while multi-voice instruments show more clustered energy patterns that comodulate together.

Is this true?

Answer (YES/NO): NO